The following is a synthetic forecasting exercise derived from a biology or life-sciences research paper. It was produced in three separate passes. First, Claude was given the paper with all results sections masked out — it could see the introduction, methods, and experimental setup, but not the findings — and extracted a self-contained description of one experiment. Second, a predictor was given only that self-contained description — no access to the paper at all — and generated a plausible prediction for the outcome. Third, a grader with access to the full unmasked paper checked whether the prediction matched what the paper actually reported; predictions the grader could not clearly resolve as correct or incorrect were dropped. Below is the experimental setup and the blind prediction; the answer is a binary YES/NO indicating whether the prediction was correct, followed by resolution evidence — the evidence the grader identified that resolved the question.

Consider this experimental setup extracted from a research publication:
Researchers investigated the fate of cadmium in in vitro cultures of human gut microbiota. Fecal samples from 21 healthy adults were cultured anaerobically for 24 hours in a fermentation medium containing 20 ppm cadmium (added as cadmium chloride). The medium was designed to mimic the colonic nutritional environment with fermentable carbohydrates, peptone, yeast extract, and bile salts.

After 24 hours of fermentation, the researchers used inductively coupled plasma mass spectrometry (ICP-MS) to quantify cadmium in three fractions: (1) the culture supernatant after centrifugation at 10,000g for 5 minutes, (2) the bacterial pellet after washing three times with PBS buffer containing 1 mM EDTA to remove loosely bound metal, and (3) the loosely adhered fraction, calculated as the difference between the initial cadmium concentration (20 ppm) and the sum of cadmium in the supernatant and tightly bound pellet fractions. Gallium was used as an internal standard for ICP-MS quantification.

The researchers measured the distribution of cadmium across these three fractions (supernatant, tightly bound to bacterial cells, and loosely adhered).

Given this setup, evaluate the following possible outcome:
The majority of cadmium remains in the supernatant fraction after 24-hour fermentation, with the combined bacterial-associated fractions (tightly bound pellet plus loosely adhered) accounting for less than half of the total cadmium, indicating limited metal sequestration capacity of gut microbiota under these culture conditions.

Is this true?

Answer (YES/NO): NO